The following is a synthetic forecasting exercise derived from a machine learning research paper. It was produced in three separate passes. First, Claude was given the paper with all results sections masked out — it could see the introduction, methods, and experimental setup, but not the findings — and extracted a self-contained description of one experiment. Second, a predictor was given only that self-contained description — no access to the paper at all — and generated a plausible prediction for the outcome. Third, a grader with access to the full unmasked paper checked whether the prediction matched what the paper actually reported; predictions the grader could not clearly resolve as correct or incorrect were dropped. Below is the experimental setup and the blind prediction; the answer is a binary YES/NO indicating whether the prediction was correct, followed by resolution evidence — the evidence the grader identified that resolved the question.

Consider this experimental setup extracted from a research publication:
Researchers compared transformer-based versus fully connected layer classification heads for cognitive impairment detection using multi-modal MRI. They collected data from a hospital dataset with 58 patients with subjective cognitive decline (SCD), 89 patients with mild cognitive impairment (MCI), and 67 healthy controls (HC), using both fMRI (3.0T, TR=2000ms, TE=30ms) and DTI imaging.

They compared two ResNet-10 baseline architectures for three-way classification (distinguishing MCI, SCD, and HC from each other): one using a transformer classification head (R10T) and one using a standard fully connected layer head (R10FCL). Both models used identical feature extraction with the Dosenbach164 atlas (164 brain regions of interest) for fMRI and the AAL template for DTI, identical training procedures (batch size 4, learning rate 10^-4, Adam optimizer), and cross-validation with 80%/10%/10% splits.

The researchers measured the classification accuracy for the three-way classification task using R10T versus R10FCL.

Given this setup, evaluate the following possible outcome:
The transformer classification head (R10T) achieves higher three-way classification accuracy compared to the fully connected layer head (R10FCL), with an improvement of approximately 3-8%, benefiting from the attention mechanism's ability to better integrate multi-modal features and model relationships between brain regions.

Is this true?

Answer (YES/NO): NO